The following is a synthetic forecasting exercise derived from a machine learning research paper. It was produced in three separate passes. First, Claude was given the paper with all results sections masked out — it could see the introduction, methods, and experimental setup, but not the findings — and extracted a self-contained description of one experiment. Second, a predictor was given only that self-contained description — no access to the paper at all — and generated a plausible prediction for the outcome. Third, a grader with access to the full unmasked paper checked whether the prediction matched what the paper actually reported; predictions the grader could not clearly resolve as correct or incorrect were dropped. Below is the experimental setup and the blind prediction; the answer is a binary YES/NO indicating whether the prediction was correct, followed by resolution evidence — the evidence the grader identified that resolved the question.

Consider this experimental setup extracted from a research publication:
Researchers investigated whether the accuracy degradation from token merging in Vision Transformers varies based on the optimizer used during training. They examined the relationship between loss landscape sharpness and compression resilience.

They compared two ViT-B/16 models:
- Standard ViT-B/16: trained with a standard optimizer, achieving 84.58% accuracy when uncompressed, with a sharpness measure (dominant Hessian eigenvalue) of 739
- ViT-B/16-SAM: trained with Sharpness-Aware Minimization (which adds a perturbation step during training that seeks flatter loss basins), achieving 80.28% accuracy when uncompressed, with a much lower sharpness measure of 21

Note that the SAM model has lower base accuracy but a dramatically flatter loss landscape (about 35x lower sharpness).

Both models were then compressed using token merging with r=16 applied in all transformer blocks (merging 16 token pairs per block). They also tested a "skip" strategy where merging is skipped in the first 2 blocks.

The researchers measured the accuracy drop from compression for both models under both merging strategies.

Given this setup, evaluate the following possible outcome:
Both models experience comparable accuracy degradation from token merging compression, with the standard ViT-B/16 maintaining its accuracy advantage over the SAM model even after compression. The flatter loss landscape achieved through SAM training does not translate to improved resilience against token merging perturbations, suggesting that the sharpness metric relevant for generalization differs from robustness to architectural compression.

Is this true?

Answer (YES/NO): NO